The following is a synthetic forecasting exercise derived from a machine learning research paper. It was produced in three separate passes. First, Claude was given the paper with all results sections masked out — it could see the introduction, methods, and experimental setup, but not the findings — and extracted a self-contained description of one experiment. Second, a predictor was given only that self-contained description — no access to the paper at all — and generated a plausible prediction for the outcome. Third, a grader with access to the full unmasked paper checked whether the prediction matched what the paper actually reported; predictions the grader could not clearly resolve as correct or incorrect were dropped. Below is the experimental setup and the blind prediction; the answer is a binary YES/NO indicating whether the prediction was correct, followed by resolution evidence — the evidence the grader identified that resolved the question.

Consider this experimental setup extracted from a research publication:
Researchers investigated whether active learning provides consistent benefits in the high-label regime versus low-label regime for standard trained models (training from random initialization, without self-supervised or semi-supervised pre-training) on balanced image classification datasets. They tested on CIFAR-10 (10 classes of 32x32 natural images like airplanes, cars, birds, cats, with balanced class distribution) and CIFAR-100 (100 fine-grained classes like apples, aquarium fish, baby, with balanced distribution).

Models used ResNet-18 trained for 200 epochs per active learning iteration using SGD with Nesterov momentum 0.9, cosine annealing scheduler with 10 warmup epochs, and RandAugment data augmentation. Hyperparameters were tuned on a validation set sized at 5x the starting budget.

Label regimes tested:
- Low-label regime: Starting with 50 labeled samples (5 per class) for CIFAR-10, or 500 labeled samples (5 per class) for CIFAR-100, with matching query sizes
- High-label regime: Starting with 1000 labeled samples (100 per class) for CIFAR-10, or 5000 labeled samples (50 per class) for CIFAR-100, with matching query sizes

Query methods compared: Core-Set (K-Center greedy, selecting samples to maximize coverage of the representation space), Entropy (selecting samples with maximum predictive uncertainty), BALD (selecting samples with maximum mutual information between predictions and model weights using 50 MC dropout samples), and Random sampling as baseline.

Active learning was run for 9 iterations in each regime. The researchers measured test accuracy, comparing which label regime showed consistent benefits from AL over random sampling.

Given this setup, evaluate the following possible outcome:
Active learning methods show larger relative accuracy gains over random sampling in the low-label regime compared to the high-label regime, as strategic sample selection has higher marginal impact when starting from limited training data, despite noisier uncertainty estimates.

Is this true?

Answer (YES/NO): NO